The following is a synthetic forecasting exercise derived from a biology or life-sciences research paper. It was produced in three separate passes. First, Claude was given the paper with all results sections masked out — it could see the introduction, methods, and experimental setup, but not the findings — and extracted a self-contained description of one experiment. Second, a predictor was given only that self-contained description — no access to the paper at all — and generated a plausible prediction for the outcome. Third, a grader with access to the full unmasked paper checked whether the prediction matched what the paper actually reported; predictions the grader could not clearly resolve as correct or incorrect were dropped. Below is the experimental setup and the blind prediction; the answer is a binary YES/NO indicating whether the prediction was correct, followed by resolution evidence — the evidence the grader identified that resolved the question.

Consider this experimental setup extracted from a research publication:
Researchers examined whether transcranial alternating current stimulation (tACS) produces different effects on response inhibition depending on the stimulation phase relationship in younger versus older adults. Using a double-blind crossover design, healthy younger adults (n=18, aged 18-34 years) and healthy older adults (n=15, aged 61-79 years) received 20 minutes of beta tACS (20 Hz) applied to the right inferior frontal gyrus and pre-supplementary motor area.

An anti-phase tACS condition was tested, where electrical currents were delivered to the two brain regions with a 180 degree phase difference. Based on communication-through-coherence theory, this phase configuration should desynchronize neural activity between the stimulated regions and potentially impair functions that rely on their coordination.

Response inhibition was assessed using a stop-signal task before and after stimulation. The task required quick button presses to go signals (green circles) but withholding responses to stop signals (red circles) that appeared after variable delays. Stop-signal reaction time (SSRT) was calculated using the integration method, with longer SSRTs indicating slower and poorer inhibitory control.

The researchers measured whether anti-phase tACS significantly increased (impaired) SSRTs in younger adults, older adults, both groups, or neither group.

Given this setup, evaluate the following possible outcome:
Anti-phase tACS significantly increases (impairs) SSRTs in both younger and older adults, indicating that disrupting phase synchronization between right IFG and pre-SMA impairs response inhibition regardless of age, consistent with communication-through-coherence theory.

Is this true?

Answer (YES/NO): NO